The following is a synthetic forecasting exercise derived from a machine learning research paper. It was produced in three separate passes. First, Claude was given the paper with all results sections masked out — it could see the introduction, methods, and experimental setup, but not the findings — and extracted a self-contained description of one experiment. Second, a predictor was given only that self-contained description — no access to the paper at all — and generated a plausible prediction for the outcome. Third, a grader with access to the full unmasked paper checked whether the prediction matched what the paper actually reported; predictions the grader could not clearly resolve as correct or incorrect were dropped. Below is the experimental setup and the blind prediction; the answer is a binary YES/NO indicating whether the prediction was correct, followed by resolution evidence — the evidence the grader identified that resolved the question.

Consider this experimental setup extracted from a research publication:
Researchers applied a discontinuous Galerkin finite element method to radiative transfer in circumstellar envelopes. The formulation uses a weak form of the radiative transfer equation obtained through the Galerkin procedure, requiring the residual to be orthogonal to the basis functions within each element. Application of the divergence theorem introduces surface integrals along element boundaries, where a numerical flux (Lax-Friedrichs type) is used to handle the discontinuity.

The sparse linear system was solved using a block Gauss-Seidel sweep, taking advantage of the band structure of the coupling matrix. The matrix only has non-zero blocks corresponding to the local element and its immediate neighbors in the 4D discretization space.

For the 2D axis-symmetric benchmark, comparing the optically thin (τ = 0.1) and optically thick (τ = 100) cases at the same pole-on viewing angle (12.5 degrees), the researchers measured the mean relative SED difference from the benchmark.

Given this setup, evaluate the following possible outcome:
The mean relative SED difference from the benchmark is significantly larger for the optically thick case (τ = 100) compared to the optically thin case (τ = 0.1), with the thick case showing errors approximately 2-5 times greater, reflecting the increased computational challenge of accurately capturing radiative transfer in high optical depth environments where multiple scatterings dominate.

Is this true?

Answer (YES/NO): NO